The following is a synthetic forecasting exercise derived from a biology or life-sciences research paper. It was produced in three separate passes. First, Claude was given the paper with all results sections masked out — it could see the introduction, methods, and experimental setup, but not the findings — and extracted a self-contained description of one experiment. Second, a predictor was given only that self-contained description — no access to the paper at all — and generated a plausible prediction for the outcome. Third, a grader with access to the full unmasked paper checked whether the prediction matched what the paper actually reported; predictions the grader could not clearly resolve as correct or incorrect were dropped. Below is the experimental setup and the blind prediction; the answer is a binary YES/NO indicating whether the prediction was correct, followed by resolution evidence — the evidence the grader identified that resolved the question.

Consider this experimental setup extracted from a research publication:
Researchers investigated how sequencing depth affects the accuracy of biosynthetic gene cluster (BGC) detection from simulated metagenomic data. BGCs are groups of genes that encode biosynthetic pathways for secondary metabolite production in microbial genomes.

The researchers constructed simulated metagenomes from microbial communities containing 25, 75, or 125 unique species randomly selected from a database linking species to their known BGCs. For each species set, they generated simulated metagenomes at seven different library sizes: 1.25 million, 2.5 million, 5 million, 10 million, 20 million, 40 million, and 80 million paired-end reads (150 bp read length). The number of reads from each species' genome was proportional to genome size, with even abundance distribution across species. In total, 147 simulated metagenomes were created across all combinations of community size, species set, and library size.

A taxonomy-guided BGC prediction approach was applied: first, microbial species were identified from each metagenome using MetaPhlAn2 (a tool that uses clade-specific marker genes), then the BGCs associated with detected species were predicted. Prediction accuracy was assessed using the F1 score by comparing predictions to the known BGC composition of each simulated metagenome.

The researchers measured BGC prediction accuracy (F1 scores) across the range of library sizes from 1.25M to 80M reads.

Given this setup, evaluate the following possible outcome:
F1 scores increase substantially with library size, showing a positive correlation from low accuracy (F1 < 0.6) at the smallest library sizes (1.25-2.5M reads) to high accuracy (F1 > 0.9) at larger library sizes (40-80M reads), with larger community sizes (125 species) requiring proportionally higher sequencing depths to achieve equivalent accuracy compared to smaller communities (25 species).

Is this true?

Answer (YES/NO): NO